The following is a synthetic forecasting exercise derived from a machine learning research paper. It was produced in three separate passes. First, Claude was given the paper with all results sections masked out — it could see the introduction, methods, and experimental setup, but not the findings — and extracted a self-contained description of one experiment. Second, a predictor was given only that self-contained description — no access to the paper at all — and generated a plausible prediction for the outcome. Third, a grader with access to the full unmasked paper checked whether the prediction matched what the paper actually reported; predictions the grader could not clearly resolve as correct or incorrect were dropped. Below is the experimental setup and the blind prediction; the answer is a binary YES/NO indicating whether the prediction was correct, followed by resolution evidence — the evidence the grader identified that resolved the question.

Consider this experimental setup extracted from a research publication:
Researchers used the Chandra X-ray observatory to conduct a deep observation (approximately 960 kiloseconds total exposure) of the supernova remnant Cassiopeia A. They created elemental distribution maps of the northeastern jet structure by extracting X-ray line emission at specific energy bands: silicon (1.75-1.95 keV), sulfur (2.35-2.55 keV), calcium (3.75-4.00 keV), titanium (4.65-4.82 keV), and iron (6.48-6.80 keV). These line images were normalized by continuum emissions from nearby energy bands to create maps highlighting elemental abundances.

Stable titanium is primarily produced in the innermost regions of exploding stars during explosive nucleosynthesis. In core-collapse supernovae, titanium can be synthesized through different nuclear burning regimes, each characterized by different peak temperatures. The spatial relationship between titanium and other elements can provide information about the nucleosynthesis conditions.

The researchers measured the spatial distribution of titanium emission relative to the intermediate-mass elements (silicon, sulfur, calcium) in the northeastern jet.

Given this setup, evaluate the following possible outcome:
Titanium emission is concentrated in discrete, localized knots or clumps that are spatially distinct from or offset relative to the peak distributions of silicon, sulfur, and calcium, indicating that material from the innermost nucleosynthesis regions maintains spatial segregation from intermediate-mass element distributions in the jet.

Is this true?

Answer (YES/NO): NO